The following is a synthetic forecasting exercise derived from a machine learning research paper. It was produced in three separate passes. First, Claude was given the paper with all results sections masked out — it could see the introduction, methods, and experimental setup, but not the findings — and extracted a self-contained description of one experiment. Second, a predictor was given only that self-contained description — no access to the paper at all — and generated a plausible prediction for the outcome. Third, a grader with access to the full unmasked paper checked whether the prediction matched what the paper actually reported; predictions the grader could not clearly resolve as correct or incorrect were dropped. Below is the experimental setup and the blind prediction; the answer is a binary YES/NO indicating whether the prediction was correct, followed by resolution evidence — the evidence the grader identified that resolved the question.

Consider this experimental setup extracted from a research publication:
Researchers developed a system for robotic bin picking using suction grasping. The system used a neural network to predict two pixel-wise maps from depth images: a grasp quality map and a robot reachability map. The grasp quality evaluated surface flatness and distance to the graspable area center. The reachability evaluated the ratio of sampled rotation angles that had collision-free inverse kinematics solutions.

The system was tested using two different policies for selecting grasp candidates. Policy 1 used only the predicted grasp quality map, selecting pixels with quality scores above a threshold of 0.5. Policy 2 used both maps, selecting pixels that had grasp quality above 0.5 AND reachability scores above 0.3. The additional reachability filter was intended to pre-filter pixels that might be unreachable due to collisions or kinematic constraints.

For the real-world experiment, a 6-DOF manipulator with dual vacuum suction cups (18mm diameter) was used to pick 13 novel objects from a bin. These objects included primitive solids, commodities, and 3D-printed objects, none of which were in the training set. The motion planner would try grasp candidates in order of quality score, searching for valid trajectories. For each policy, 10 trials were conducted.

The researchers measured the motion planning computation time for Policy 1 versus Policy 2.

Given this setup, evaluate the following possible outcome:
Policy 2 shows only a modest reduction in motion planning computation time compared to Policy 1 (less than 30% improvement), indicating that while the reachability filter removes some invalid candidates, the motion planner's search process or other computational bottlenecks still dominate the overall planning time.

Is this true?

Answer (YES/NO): NO